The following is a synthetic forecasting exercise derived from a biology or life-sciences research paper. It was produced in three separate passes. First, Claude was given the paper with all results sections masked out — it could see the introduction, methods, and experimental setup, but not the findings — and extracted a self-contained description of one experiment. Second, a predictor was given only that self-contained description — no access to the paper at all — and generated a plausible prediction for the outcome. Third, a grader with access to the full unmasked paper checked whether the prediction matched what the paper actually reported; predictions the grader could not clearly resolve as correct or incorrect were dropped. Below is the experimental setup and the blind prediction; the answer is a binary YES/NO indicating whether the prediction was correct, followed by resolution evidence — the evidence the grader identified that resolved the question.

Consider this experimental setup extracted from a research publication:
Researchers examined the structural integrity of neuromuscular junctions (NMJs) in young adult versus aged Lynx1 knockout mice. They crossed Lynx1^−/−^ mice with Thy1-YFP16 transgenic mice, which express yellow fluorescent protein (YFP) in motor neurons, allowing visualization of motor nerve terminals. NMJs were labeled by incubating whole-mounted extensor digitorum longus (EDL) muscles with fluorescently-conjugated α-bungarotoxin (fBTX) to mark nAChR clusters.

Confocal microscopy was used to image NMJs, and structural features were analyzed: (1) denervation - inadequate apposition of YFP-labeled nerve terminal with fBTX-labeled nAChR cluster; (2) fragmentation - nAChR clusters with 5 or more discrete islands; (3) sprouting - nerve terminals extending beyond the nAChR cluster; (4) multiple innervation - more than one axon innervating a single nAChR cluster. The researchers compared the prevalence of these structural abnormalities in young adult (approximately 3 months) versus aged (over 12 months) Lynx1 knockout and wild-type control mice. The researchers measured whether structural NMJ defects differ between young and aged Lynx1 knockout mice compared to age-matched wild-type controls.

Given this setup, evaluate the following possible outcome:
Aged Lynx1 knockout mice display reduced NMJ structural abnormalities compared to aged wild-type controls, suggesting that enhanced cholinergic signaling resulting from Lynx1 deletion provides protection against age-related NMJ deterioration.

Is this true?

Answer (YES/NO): NO